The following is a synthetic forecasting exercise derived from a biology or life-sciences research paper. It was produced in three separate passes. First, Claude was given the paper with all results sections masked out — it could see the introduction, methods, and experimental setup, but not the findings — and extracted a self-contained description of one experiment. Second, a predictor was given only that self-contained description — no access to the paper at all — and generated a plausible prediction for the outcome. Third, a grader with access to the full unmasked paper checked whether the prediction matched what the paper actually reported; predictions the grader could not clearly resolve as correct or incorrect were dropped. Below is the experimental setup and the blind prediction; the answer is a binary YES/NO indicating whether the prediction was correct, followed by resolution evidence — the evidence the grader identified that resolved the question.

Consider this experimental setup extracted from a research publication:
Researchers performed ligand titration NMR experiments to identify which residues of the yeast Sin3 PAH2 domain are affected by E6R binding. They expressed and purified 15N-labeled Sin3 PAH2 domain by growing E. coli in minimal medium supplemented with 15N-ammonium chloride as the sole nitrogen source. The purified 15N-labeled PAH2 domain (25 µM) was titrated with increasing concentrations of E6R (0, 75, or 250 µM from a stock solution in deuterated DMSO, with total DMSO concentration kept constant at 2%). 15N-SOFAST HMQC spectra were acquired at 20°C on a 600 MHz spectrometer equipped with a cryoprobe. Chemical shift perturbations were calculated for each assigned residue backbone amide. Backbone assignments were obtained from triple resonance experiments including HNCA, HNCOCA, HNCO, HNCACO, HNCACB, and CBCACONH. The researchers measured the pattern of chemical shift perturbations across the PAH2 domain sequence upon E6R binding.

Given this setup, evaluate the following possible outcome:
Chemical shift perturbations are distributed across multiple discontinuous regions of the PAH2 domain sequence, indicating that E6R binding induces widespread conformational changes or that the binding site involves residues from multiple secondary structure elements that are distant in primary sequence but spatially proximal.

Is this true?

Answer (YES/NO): NO